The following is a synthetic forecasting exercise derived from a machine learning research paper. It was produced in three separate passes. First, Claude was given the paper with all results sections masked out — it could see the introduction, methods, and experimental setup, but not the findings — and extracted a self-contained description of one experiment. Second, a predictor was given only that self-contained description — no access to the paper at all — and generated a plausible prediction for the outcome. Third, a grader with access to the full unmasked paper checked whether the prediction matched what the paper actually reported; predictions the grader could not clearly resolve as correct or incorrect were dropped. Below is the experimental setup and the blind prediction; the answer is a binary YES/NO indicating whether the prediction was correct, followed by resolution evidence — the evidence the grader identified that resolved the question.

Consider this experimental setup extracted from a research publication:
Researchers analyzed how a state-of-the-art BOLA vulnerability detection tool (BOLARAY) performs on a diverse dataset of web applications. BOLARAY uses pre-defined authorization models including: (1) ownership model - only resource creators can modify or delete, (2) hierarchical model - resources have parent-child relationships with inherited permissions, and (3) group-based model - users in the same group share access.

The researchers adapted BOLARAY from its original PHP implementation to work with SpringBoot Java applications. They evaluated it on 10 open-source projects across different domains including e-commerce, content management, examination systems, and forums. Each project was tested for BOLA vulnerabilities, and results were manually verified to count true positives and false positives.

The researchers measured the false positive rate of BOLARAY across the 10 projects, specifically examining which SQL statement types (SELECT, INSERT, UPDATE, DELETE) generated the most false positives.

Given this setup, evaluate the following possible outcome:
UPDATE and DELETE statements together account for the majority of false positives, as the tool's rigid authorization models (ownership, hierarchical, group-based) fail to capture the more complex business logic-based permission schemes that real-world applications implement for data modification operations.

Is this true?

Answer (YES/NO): YES